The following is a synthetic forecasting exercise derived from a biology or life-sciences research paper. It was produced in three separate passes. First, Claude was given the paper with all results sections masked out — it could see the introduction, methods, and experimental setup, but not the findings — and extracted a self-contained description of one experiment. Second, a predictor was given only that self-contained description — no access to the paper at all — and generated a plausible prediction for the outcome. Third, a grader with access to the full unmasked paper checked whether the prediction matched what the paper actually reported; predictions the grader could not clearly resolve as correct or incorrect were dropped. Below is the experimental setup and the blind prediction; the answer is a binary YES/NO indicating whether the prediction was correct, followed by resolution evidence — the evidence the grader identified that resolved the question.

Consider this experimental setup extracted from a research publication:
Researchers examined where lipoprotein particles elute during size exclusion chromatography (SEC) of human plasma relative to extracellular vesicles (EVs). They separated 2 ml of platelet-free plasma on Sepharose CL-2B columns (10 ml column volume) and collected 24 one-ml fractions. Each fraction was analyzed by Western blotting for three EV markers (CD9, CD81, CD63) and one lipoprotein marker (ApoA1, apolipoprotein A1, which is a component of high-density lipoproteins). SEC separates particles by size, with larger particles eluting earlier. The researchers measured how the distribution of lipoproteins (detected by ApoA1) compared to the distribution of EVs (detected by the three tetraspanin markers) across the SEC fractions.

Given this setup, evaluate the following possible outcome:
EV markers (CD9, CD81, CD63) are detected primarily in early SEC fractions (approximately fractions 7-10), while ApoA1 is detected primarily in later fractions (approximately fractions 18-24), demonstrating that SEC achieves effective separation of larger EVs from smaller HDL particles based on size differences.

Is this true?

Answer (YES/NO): NO